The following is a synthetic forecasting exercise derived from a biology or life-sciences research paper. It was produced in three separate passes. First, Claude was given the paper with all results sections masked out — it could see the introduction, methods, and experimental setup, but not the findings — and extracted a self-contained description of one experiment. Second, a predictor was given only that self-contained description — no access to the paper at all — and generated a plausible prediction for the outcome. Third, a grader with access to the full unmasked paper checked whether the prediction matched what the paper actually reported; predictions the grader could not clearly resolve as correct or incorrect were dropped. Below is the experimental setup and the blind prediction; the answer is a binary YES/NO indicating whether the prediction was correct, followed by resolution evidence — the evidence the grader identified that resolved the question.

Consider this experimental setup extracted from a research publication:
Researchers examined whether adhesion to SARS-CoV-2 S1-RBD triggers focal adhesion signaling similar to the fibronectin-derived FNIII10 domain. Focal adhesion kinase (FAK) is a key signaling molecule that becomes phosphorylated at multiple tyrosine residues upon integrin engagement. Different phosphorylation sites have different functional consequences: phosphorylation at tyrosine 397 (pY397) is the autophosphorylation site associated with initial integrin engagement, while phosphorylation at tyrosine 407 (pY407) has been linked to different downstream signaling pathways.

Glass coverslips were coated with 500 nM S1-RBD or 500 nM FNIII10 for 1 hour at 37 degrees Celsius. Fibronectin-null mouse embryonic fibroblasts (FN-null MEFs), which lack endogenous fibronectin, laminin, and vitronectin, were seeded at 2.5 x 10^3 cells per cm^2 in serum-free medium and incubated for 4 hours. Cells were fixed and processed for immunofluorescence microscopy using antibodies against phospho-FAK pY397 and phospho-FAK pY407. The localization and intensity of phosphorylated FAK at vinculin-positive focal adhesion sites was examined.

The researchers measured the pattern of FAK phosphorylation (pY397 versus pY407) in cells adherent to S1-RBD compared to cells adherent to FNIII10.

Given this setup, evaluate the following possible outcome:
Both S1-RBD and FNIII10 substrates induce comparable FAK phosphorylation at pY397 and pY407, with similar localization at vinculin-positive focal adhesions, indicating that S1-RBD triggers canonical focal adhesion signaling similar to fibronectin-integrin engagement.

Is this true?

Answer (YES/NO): NO